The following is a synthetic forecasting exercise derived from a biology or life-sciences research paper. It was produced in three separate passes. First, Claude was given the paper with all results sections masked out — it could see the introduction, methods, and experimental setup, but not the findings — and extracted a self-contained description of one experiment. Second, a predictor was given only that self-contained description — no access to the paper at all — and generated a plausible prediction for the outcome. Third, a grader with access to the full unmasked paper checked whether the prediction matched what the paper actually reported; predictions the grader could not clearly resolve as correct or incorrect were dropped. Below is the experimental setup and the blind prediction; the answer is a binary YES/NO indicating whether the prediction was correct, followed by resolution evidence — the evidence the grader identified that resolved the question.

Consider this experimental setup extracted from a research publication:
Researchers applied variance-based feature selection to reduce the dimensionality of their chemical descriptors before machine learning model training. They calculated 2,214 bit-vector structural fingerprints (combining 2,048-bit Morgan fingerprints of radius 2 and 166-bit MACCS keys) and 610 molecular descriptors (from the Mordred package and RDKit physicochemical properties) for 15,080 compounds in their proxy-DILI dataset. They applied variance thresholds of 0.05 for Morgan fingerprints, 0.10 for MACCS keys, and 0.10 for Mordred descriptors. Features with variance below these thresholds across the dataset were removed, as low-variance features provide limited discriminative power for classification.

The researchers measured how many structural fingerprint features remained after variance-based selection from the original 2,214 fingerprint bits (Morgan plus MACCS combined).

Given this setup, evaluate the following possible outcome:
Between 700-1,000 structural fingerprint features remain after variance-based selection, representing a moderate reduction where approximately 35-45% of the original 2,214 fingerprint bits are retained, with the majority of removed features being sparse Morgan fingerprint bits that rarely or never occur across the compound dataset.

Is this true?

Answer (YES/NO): NO